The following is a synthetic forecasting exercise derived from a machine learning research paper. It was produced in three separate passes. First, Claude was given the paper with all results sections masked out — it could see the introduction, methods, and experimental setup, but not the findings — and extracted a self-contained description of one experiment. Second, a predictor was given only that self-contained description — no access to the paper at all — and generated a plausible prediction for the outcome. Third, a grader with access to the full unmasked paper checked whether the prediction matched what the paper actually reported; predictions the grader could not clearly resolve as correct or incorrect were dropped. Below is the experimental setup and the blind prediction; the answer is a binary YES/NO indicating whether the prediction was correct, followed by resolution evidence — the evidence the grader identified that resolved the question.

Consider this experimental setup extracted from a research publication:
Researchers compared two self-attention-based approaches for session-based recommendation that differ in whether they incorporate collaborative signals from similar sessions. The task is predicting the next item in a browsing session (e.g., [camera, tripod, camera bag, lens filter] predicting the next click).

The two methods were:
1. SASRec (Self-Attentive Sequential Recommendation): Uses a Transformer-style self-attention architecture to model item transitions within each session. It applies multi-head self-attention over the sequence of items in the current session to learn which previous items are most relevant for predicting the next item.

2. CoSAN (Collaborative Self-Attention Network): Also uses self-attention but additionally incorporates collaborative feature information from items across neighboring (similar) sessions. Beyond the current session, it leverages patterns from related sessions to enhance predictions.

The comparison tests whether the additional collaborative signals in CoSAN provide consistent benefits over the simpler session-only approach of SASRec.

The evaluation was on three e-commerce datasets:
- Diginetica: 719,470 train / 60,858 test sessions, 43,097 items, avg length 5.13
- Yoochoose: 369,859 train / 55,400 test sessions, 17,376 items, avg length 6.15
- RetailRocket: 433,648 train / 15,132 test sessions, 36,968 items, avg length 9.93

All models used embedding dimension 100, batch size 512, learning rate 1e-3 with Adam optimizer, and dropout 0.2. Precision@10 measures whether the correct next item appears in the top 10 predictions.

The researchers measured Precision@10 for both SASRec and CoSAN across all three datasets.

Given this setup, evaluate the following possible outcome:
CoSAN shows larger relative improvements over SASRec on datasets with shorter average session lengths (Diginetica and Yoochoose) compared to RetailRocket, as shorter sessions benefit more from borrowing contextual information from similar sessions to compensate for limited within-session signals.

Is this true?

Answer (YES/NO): NO